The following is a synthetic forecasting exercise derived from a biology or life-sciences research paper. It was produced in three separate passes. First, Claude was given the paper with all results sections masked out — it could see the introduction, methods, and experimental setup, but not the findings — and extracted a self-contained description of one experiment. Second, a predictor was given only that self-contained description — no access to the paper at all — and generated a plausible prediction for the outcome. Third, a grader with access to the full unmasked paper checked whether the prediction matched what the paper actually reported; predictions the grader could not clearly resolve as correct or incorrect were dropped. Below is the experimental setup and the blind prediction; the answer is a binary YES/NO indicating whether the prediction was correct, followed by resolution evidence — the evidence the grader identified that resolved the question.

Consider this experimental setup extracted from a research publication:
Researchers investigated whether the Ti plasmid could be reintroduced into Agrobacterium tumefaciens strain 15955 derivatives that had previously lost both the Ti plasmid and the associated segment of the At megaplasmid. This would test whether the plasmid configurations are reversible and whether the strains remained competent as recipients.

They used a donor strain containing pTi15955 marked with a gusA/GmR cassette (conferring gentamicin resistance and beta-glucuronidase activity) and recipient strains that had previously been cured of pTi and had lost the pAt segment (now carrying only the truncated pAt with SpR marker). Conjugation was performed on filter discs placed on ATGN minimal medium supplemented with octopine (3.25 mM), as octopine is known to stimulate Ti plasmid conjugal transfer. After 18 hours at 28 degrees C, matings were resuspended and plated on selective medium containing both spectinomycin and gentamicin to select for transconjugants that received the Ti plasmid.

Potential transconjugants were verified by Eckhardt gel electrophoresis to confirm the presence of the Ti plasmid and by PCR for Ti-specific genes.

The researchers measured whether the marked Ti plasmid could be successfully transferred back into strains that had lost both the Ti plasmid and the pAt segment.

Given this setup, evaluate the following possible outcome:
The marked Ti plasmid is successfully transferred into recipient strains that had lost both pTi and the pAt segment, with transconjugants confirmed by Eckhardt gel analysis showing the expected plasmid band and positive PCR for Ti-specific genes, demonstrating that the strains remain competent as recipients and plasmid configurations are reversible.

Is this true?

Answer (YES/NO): YES